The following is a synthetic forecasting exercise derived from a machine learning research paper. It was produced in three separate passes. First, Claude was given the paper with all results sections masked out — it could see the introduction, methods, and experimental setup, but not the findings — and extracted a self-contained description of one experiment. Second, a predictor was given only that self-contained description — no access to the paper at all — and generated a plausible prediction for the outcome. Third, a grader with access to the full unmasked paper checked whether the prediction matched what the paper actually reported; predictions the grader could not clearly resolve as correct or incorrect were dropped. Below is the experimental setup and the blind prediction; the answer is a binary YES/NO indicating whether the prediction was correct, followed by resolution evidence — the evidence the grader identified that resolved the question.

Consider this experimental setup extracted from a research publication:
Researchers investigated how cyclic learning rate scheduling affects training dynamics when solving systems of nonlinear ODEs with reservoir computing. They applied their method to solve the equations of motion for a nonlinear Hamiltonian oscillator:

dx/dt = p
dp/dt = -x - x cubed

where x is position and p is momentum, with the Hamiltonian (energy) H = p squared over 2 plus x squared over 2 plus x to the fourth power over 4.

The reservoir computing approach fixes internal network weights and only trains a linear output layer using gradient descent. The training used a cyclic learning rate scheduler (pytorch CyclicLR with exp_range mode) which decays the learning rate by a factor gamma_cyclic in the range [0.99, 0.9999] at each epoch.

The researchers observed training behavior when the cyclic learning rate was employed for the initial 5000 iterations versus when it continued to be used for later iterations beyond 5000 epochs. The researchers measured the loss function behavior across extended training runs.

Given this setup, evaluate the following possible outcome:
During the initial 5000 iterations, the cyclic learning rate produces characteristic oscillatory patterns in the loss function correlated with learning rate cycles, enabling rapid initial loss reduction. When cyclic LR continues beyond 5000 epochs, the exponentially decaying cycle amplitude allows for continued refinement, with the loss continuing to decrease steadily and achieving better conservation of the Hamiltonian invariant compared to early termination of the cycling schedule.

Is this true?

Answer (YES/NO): NO